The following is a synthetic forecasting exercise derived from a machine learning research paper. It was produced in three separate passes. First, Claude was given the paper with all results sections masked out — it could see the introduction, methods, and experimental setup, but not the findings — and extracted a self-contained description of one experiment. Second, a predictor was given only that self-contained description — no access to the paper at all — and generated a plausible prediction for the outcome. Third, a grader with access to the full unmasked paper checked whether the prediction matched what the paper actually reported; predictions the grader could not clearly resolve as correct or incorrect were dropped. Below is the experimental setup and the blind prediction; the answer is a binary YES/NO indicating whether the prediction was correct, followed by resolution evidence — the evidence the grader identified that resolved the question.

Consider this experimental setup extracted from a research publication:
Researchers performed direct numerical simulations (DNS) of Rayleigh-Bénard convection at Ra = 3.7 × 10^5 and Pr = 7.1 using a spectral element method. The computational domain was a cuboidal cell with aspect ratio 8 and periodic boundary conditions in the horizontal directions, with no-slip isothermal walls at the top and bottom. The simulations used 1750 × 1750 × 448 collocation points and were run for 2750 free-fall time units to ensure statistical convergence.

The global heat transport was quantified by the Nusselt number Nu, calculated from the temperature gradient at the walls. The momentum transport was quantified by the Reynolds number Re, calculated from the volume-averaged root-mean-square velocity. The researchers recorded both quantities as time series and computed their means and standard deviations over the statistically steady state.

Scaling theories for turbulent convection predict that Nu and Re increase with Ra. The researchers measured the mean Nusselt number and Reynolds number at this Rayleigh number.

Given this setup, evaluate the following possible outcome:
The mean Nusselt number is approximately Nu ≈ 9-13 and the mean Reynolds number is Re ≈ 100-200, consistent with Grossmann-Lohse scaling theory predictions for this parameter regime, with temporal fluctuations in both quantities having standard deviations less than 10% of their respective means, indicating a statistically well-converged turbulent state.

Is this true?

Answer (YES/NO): NO